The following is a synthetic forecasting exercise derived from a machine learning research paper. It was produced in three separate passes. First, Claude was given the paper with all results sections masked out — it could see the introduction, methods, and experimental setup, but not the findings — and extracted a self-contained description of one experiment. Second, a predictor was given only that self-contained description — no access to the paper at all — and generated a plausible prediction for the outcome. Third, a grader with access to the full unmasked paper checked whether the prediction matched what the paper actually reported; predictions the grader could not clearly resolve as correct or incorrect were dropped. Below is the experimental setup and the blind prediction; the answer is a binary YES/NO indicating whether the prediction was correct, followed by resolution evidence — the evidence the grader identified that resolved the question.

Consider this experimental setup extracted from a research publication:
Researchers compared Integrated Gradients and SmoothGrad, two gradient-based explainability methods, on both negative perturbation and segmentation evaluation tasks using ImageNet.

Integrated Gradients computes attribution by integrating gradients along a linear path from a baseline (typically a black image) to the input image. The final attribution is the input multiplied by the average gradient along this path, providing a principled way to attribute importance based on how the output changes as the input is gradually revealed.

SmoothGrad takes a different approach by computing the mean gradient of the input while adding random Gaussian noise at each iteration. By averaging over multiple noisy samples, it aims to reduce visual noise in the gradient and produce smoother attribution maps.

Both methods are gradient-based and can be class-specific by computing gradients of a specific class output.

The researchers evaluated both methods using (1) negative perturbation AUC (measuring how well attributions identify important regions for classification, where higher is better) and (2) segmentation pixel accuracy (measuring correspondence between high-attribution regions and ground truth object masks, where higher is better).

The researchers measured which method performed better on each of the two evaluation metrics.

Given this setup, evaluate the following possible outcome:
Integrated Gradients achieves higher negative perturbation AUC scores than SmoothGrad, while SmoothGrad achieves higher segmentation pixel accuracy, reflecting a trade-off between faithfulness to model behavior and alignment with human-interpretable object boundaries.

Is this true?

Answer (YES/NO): NO